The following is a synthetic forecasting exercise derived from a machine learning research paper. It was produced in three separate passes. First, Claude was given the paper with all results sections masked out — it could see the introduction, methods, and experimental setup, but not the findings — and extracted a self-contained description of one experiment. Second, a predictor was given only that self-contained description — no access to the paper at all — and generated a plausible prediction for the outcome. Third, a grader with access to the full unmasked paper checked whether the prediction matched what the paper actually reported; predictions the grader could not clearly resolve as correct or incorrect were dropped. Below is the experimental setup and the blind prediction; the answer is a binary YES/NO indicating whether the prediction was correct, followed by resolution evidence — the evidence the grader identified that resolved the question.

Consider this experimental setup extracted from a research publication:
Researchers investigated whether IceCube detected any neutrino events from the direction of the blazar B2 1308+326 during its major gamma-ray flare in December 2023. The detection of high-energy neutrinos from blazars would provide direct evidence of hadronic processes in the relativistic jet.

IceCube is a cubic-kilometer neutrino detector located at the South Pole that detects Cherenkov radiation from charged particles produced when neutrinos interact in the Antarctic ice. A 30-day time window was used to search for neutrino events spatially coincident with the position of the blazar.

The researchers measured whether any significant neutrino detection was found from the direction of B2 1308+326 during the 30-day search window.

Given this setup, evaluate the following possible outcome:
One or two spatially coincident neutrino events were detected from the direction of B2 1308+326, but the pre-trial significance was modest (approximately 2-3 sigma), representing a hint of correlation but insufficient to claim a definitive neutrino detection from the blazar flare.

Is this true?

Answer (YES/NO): NO